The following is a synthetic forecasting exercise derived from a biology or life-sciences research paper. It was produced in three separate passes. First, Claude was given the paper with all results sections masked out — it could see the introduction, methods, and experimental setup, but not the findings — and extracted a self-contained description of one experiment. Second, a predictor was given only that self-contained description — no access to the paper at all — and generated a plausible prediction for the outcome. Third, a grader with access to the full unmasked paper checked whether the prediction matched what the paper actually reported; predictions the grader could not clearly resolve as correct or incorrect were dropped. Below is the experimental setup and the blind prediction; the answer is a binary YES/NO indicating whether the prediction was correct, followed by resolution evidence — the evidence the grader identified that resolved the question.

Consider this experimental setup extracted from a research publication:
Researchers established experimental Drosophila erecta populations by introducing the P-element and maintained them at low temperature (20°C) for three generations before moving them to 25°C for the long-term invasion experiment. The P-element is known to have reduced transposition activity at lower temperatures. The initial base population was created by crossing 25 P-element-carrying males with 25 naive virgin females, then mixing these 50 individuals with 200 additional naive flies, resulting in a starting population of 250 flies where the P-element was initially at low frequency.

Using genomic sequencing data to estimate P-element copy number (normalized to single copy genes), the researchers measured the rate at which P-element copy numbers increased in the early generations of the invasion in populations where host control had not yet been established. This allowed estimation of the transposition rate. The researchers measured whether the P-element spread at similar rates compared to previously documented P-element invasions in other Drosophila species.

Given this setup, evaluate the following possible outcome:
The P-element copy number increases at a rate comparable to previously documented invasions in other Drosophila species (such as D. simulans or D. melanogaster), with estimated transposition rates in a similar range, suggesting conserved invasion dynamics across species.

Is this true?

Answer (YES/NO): YES